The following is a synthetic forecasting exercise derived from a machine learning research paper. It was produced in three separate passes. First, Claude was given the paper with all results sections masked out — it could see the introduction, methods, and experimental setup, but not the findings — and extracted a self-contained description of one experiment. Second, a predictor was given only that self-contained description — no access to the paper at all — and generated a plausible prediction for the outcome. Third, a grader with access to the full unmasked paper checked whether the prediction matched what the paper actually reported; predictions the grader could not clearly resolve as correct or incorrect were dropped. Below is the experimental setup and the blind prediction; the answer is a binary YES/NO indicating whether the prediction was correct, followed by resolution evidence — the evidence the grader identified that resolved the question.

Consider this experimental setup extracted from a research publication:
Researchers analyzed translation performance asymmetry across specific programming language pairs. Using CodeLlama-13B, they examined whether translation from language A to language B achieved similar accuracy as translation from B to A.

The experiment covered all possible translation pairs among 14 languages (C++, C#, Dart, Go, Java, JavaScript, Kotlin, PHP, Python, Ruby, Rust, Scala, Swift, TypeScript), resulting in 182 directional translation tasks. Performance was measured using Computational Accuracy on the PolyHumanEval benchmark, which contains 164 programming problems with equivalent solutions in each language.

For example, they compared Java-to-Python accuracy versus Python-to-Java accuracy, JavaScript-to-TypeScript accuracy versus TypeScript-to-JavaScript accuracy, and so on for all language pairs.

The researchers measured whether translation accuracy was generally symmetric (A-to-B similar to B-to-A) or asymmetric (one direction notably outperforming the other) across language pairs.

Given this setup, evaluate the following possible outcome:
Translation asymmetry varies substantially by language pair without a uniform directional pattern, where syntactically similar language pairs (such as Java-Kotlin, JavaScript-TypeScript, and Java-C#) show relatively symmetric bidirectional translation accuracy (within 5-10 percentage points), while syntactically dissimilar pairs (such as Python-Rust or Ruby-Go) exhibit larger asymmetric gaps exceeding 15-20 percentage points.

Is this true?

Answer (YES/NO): NO